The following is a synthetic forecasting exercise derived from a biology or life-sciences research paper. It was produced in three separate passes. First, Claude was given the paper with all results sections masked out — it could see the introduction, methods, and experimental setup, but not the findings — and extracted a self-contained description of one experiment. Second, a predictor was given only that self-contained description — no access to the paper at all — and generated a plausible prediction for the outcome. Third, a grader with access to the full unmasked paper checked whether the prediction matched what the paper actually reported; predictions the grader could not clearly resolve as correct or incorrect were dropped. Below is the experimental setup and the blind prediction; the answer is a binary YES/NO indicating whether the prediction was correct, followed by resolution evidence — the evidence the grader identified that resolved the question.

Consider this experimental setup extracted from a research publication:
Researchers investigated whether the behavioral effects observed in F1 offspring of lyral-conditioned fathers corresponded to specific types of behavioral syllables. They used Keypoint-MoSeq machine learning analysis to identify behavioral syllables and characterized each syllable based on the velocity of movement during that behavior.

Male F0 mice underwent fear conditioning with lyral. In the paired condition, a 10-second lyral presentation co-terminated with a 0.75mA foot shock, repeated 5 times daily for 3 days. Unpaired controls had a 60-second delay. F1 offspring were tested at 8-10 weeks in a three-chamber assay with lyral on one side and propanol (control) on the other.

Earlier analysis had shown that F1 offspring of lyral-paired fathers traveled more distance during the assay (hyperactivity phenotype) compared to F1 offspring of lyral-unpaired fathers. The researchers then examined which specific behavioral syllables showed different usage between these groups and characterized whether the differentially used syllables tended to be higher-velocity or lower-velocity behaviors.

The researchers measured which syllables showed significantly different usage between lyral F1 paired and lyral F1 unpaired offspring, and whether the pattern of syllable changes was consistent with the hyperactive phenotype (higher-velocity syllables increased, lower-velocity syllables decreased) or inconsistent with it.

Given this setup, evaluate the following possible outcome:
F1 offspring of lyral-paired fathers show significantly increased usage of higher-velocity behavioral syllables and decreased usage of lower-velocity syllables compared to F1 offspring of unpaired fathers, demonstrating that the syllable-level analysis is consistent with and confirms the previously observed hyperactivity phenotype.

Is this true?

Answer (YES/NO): YES